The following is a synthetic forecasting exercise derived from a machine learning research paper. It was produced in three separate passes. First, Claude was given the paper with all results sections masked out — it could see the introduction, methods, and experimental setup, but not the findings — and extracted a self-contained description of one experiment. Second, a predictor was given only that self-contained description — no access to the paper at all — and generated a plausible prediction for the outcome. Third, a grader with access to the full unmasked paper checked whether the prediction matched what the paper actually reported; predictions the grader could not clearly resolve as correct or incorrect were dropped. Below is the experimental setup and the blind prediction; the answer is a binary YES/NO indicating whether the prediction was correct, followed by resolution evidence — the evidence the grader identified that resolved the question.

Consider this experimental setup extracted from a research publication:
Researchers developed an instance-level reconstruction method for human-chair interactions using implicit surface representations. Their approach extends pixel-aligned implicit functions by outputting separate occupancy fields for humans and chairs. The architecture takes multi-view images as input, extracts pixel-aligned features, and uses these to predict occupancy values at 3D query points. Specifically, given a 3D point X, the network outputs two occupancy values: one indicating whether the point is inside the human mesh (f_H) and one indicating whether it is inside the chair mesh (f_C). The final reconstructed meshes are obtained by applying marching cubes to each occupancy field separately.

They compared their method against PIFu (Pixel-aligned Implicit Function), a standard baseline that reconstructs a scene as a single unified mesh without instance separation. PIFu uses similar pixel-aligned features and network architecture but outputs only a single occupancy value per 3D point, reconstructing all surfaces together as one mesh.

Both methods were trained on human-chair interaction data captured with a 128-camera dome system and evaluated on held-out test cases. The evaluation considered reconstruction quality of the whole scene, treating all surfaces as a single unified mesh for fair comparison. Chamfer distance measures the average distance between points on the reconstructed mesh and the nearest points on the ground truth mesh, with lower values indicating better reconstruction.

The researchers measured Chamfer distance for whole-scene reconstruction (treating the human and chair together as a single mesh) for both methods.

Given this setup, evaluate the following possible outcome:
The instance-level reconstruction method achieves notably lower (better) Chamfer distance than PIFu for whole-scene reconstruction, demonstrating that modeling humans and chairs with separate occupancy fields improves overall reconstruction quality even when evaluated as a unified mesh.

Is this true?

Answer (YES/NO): YES